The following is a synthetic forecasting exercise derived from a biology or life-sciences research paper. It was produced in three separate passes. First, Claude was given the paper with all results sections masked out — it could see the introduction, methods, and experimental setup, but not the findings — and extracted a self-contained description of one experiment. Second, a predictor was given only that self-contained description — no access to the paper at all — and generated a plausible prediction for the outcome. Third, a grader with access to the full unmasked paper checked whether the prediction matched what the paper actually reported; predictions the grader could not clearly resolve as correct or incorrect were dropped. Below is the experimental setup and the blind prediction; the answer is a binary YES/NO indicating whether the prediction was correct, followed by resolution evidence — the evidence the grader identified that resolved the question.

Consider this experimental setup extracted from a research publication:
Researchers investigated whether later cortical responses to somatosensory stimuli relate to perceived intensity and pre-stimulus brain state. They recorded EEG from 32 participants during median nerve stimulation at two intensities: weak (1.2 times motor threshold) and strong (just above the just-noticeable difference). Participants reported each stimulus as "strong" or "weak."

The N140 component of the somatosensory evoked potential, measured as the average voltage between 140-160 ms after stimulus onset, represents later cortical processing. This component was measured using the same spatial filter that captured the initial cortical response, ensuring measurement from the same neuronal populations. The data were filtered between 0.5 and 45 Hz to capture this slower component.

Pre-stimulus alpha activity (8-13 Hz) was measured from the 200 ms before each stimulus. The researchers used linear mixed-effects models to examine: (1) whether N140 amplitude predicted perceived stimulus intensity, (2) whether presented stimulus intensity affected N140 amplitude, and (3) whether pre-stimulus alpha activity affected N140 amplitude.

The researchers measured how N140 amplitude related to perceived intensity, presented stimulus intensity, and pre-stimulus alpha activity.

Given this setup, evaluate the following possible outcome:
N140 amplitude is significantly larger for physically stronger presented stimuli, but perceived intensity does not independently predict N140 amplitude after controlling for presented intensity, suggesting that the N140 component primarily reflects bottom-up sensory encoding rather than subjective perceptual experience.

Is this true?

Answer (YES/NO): NO